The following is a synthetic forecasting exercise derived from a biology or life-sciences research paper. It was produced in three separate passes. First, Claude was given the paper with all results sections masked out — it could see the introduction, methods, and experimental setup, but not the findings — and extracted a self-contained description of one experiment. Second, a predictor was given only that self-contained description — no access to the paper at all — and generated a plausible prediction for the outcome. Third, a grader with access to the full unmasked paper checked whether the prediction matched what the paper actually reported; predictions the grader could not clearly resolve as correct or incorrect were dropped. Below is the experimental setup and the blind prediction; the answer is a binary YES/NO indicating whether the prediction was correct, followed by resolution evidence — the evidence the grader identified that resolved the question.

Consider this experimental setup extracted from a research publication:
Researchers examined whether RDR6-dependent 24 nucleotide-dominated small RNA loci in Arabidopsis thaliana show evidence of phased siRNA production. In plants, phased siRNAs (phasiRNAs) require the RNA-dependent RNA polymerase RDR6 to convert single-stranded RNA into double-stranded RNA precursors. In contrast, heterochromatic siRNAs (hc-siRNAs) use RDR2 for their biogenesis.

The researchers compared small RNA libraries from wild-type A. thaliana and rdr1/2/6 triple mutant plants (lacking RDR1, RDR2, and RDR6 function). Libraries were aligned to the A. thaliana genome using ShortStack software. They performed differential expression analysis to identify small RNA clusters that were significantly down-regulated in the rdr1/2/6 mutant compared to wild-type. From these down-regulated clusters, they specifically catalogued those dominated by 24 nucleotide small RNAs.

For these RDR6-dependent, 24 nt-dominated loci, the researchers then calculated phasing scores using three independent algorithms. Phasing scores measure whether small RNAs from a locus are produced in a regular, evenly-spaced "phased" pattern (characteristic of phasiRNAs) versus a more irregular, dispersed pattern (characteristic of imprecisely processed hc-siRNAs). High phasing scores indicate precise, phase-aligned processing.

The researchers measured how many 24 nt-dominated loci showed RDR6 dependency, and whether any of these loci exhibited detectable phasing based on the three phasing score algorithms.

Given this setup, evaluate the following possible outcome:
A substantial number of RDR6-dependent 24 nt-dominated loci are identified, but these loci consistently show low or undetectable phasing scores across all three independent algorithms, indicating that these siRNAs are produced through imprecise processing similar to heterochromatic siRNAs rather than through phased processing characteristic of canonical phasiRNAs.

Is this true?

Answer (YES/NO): NO